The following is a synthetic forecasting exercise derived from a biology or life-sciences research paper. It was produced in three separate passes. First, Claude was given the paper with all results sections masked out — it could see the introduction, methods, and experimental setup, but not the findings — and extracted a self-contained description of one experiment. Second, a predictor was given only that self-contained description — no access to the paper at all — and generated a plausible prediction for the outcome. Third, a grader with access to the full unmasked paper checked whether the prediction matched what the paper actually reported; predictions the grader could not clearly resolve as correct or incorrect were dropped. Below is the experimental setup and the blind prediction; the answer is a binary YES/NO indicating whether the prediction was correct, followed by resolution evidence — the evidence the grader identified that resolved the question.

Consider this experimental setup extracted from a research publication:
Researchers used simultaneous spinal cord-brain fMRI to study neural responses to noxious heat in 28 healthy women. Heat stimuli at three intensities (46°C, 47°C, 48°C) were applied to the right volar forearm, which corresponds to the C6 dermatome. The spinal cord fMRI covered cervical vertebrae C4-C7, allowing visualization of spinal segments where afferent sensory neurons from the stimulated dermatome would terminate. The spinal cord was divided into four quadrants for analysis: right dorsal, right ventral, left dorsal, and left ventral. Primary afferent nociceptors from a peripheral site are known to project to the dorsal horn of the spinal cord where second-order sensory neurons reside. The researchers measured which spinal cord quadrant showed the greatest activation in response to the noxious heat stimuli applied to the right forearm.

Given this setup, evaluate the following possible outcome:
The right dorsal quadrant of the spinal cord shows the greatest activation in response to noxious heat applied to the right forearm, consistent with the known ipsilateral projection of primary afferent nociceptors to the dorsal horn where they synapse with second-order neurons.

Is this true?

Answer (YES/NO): YES